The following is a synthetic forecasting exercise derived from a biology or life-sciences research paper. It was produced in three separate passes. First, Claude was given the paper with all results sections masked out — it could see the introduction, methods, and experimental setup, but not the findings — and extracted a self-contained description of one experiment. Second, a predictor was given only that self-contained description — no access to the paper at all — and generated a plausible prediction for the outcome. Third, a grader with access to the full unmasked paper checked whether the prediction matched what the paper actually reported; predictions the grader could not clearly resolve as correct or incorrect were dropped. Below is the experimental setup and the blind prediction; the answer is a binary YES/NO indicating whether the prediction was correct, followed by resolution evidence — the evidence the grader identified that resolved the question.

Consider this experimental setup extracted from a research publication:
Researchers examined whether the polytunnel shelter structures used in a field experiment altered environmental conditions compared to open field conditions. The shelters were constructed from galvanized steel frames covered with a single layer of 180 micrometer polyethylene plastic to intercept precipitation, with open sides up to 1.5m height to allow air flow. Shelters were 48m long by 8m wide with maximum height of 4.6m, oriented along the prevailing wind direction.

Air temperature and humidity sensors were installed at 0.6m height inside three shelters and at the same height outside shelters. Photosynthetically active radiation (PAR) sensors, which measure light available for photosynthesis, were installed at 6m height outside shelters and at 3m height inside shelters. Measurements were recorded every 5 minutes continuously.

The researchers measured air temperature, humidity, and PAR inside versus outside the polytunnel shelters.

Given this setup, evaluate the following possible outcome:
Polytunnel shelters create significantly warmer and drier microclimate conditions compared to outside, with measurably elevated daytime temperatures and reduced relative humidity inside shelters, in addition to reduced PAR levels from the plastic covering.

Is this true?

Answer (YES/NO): NO